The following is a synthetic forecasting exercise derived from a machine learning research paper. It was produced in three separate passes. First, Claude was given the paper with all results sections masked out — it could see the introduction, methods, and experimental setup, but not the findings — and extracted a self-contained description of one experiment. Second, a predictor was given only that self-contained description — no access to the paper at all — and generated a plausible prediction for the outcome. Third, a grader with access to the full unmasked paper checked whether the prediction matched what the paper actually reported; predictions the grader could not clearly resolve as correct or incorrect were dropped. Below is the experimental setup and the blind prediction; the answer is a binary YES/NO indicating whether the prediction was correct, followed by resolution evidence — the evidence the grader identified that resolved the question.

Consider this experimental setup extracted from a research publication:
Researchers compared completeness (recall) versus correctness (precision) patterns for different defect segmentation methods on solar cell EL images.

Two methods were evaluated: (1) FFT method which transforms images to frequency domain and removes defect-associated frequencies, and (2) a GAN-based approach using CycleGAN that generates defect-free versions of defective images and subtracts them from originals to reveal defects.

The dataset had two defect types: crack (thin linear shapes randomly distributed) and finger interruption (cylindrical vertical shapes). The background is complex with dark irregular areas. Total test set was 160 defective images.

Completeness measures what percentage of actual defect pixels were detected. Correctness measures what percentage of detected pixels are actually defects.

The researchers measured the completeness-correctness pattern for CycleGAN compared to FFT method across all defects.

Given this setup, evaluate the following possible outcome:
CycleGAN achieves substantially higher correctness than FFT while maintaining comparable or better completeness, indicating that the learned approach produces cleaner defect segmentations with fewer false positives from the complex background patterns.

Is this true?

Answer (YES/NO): NO